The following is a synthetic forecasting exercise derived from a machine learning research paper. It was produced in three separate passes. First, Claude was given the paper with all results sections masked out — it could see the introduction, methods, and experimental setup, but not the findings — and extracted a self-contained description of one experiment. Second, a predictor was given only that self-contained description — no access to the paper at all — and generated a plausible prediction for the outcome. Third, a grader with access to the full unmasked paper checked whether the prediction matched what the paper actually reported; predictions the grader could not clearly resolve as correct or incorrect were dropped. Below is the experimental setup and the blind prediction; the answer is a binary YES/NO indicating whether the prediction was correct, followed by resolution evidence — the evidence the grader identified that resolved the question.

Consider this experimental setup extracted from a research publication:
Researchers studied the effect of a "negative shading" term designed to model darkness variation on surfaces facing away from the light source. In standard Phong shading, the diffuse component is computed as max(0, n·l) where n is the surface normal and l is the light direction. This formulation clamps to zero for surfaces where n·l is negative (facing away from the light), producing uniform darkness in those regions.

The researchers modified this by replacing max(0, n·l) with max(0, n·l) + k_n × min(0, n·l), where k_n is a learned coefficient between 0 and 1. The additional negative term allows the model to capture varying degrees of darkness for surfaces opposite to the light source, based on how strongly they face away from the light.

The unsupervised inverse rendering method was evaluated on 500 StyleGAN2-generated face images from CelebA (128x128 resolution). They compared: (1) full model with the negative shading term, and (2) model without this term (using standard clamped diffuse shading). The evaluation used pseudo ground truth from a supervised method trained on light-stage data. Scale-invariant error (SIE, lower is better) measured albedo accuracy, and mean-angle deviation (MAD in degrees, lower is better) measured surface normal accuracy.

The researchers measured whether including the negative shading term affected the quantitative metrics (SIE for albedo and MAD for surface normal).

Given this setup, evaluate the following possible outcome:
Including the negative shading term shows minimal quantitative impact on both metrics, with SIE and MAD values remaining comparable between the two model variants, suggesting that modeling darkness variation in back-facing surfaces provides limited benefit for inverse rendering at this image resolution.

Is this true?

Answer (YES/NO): YES